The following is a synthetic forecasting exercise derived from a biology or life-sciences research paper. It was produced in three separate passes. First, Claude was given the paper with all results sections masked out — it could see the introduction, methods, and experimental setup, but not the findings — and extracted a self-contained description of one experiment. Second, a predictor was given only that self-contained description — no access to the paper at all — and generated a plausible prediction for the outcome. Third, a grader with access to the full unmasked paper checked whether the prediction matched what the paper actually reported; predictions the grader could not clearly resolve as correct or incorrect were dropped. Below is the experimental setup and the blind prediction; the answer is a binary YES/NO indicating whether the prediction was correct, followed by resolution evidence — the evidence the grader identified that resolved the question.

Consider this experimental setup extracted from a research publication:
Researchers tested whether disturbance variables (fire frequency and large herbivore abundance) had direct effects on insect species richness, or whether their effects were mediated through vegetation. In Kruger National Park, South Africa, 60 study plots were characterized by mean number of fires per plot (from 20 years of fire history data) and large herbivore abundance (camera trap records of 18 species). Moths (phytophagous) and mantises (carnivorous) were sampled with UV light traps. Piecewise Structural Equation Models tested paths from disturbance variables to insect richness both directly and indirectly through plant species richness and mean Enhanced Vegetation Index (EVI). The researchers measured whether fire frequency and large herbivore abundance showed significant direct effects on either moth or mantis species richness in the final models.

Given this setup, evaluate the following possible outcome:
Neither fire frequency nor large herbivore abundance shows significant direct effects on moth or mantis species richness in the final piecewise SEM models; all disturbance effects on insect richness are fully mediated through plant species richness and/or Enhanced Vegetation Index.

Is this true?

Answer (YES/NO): YES